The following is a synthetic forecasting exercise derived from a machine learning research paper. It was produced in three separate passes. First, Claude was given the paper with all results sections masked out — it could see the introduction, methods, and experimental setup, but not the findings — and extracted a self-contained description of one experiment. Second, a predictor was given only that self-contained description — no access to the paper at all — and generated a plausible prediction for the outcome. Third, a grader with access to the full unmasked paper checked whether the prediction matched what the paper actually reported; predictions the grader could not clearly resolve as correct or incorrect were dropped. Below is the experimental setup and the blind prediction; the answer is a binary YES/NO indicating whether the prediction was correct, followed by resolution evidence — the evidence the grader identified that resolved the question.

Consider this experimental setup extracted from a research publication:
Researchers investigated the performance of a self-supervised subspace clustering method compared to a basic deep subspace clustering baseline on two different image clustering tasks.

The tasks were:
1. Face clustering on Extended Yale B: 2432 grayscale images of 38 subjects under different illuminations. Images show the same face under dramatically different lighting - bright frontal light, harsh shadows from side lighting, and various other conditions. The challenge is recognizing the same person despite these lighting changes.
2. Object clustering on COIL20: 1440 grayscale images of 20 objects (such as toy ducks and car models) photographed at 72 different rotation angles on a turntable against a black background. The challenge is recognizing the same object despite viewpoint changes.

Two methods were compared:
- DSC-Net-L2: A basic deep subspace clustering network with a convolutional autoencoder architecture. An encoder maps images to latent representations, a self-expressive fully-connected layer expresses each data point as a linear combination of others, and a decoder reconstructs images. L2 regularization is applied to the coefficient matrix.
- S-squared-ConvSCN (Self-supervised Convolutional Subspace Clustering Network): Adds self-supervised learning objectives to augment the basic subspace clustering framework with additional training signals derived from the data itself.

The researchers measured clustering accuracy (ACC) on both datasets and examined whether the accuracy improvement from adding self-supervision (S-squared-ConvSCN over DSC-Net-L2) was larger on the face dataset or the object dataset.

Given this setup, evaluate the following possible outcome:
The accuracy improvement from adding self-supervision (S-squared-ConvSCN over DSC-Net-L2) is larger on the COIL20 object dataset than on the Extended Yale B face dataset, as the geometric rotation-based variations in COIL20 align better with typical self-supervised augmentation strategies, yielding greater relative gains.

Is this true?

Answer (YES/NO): YES